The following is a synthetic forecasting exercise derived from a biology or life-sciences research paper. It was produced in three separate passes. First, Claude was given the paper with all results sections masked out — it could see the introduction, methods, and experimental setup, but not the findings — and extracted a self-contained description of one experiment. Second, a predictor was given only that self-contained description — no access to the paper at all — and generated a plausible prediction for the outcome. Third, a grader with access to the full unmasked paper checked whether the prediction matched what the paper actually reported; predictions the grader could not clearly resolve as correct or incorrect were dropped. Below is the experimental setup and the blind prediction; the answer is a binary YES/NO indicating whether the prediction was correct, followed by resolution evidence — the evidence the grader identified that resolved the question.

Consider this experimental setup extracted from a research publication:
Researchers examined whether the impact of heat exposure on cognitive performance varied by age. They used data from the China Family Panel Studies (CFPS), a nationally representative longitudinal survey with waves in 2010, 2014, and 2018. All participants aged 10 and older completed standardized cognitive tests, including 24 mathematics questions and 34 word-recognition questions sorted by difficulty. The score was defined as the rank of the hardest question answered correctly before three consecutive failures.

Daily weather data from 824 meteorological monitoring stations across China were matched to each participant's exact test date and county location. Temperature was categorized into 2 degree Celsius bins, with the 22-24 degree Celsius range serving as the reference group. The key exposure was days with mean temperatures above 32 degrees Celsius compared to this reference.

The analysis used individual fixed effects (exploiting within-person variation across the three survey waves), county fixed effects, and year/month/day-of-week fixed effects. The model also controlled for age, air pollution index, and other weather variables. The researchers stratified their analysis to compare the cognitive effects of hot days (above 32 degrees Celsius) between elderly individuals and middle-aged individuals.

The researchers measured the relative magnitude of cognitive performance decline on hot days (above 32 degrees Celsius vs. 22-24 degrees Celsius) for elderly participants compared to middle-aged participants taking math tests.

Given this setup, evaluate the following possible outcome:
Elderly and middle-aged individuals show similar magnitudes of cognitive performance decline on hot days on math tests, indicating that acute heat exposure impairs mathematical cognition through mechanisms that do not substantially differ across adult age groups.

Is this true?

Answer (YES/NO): NO